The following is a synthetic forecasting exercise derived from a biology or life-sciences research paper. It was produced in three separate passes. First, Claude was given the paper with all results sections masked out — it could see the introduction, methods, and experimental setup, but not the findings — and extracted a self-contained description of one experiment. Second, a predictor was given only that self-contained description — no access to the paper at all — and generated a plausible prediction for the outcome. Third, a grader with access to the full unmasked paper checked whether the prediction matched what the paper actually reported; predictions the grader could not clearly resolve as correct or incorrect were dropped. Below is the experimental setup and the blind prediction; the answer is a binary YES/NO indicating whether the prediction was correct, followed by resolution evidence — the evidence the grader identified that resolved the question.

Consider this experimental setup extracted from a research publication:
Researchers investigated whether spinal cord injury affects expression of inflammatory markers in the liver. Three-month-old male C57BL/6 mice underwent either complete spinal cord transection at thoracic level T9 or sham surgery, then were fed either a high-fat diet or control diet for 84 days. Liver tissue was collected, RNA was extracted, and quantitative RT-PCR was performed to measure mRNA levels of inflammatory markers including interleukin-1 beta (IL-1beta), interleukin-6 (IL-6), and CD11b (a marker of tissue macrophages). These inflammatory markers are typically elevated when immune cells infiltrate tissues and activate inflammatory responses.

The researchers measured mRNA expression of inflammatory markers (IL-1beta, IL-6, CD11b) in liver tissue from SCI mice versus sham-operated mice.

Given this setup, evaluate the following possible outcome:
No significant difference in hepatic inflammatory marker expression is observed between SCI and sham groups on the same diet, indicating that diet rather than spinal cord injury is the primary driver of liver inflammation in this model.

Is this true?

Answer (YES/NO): NO